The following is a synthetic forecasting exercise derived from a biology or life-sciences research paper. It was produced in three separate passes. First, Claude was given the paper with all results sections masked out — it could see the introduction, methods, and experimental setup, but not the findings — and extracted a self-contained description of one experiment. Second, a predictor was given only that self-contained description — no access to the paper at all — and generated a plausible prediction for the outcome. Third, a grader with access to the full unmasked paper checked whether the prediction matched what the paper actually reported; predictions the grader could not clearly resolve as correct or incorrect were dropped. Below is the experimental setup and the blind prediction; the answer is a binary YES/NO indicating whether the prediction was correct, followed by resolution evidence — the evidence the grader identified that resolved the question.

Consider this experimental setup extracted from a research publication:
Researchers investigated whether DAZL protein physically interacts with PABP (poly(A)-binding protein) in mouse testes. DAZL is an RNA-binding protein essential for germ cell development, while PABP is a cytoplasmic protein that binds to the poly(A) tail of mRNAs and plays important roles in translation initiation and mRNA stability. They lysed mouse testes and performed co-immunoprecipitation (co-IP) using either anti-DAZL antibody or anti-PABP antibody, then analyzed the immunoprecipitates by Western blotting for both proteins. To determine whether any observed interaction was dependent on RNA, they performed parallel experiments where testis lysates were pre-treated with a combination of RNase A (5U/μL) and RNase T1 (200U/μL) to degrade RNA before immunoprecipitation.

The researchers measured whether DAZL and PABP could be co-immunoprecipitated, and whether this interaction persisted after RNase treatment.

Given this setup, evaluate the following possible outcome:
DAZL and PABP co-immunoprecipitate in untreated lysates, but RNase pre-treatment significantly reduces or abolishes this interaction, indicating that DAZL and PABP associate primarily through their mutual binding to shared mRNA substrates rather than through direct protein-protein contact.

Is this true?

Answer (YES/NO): NO